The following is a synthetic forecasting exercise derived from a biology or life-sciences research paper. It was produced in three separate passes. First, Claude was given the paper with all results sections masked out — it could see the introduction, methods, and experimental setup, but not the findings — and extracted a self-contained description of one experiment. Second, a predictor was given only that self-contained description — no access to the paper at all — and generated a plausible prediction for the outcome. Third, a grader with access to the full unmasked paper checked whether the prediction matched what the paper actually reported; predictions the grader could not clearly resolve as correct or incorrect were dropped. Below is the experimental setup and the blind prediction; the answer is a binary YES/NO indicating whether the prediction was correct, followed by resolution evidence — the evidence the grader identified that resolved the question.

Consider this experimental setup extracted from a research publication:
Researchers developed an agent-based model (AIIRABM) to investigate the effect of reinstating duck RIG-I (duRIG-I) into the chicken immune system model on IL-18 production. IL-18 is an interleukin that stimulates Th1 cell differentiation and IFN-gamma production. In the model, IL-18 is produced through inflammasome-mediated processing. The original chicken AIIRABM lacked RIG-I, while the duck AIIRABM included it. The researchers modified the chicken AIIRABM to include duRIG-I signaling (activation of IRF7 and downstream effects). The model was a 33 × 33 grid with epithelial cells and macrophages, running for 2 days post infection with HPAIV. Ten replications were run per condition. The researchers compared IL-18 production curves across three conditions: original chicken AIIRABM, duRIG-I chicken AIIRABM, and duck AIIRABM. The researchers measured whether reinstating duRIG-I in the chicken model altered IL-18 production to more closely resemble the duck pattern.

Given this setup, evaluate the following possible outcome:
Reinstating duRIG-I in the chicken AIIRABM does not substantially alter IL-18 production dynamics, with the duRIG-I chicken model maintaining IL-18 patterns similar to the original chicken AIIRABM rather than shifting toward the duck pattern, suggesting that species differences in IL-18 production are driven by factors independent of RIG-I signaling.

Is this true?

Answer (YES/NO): NO